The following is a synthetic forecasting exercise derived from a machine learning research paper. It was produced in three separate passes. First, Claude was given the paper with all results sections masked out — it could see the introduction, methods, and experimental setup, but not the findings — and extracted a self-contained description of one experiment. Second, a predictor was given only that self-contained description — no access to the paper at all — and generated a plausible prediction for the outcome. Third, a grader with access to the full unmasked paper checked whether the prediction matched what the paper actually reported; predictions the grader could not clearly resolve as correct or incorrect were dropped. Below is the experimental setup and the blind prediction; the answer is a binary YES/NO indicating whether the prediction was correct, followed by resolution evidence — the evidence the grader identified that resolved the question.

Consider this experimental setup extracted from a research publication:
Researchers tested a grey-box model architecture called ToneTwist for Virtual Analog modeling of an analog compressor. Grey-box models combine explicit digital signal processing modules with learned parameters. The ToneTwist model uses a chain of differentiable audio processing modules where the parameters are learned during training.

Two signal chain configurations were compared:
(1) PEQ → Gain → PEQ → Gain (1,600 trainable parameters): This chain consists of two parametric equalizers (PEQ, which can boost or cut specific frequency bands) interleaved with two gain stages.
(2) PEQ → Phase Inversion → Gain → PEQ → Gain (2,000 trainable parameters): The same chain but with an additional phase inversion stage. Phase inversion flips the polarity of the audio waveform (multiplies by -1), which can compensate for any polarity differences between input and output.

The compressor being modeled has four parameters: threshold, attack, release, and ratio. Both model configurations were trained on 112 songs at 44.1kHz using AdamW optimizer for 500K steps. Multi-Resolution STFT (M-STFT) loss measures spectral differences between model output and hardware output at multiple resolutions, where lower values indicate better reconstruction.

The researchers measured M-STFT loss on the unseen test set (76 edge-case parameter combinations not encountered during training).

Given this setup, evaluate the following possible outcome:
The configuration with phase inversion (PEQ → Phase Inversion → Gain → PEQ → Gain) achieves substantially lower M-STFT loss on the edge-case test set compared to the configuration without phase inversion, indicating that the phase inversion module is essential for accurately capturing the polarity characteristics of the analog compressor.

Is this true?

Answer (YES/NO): NO